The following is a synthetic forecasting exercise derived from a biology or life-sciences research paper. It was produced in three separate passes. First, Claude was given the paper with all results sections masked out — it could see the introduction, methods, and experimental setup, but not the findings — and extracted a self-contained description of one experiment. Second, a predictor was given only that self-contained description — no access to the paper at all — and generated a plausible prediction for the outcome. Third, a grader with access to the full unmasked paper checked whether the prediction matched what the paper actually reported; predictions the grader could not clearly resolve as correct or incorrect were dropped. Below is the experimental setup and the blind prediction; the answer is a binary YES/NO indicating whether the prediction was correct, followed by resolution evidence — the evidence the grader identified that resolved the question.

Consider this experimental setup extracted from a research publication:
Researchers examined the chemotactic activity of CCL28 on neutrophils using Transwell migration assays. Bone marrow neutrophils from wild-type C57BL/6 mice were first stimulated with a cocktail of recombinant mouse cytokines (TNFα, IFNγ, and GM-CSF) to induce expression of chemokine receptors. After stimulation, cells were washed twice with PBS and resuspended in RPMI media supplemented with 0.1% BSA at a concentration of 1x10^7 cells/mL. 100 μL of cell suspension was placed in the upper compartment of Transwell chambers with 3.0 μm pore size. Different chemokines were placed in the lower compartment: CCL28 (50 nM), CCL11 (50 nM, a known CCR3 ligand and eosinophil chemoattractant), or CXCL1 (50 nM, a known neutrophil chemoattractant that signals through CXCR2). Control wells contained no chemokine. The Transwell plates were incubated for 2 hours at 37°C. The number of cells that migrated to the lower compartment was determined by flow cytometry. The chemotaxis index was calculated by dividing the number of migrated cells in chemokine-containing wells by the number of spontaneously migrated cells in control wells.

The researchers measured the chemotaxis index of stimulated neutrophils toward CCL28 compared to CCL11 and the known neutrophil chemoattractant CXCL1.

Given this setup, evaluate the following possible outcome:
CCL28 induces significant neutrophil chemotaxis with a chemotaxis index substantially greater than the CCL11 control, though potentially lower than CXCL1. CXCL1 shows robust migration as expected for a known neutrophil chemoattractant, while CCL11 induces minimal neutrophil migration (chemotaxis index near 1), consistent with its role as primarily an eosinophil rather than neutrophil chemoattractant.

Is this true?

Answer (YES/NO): YES